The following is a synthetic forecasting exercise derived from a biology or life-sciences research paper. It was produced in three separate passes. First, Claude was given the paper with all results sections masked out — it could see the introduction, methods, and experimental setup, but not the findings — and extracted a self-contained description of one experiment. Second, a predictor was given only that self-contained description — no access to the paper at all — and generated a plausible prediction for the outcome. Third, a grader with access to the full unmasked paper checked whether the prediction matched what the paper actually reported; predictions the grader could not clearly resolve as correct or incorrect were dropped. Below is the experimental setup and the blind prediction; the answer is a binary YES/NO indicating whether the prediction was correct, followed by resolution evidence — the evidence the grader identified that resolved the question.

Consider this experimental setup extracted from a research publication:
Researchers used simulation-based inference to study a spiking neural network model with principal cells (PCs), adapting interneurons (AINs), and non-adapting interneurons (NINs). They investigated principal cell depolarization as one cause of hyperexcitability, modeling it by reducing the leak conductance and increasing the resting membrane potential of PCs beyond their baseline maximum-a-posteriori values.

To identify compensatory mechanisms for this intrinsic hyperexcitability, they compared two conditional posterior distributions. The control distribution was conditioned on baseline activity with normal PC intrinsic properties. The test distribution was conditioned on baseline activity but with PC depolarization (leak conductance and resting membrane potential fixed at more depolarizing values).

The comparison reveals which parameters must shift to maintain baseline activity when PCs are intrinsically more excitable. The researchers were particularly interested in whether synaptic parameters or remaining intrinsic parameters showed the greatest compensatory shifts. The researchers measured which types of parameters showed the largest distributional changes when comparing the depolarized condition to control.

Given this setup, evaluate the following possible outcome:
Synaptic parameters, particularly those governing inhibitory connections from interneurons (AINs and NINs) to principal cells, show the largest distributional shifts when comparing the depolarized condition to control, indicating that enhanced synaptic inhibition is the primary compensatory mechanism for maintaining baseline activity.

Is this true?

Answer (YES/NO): NO